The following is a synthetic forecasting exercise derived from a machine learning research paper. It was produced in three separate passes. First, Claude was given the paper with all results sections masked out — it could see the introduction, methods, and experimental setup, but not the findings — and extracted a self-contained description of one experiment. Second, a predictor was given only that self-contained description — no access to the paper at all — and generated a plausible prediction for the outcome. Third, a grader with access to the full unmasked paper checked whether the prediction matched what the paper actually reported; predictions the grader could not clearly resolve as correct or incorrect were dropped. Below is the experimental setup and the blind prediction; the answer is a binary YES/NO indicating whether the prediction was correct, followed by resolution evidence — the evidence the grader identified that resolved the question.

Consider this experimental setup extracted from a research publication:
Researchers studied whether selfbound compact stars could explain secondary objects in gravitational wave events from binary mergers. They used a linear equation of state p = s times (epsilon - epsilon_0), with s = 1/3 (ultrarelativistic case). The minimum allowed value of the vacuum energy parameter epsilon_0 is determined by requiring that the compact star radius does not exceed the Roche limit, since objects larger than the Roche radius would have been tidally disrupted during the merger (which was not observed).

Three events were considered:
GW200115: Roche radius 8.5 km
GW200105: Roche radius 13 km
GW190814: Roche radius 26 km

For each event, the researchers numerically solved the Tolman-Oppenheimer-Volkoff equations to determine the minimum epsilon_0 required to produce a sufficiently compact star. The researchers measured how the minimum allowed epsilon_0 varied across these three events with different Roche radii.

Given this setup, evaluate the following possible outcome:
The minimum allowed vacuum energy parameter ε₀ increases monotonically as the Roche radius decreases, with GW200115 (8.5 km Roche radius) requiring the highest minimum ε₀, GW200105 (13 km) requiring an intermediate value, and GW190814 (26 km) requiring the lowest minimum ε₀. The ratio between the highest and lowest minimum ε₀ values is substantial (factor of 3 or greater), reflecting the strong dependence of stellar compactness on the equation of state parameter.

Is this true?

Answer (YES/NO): YES